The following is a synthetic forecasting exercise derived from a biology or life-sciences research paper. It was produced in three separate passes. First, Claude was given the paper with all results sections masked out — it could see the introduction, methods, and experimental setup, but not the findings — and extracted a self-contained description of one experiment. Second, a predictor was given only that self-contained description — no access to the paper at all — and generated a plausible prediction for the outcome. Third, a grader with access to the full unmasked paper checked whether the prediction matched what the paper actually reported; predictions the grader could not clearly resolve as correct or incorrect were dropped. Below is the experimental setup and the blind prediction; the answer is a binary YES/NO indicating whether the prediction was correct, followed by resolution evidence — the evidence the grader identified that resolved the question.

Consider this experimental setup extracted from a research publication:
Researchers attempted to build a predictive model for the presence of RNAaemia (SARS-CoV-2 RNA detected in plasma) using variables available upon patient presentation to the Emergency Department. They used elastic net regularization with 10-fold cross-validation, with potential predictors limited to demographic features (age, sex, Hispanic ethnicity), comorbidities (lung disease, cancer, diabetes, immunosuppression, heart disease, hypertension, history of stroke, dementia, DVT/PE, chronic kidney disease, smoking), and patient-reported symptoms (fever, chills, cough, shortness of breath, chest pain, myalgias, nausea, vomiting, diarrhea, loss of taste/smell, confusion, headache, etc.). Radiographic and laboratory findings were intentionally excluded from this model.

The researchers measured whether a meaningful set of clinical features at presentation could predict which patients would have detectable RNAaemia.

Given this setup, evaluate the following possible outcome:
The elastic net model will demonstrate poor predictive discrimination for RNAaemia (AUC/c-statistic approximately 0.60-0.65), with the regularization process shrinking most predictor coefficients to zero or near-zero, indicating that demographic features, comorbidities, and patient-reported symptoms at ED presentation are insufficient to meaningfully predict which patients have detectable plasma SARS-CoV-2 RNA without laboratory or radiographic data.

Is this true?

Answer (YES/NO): YES